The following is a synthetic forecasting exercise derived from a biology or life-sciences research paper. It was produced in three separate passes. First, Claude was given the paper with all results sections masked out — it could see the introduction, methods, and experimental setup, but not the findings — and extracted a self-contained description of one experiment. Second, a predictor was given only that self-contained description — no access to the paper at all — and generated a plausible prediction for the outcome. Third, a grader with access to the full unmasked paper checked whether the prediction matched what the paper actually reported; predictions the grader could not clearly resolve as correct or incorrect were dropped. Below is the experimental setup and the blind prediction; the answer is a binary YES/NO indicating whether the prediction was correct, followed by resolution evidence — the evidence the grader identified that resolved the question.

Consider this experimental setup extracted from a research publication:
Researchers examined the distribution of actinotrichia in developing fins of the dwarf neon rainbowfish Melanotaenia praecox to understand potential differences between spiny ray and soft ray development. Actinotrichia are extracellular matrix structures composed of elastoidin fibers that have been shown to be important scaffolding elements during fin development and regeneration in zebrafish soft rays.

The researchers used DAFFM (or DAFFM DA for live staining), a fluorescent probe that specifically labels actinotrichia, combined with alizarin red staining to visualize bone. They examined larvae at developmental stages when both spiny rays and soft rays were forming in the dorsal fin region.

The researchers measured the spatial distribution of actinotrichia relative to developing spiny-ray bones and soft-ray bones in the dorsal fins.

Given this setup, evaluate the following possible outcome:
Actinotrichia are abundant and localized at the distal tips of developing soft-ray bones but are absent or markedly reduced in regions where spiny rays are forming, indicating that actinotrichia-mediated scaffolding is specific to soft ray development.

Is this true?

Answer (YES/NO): YES